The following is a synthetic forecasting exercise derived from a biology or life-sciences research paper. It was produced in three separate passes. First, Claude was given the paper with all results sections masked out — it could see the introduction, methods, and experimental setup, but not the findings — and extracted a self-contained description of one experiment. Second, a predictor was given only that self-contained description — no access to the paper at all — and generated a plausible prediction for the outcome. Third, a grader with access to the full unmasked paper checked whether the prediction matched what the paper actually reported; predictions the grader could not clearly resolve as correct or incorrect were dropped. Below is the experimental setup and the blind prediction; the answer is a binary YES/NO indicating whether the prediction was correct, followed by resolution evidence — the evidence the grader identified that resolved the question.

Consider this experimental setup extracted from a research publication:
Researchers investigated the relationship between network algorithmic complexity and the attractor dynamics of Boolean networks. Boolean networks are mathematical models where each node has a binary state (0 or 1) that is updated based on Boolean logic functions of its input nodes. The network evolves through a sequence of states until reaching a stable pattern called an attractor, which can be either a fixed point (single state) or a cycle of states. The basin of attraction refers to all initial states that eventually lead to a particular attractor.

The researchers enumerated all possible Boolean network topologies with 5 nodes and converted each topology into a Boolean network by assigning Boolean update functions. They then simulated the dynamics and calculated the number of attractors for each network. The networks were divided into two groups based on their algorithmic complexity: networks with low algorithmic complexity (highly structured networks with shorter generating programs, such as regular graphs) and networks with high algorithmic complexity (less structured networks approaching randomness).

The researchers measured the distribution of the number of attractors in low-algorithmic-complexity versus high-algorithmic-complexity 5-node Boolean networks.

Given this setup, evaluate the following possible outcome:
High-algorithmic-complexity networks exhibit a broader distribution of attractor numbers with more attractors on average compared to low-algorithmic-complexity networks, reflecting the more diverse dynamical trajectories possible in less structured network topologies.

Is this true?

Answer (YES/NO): YES